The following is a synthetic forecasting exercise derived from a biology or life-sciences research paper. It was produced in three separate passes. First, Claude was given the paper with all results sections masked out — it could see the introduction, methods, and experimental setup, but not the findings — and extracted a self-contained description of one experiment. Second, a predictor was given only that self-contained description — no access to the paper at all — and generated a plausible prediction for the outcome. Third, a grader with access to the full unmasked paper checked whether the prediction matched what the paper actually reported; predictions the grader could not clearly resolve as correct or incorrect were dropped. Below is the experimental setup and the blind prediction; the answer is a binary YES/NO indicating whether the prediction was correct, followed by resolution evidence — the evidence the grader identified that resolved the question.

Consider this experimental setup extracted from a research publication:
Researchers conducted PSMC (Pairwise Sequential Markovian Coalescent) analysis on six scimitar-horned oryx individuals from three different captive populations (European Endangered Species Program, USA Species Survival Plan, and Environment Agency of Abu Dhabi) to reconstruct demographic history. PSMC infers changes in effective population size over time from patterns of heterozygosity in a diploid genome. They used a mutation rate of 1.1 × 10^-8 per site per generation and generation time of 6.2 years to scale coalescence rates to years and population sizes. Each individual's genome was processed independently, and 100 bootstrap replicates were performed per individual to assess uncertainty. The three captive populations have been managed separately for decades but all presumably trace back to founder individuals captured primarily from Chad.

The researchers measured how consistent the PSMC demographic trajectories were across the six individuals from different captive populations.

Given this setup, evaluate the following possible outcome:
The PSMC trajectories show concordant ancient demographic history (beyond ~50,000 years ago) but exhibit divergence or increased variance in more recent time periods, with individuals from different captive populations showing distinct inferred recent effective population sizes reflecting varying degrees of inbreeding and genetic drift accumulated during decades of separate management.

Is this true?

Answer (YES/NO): NO